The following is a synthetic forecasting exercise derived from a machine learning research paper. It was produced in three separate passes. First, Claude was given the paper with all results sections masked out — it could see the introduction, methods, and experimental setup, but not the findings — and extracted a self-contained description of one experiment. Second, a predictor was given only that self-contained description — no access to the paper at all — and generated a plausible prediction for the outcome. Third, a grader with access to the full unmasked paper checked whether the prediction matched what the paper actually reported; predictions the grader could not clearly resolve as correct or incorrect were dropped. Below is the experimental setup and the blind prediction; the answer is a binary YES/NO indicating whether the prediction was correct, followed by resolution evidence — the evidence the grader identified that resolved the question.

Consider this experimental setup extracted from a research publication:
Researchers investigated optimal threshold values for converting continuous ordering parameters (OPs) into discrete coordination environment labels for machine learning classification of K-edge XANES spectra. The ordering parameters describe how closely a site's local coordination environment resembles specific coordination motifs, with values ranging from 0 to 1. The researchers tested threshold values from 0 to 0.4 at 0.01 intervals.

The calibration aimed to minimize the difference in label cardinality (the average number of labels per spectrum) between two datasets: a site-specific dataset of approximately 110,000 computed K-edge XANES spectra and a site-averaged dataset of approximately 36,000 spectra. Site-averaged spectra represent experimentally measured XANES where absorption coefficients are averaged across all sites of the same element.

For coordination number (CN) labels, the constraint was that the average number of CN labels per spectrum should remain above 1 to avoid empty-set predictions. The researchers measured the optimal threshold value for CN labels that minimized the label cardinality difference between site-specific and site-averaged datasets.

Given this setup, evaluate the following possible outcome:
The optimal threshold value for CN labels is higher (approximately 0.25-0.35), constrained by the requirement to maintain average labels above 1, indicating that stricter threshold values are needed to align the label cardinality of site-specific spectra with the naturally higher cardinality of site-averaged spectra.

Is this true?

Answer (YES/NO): NO